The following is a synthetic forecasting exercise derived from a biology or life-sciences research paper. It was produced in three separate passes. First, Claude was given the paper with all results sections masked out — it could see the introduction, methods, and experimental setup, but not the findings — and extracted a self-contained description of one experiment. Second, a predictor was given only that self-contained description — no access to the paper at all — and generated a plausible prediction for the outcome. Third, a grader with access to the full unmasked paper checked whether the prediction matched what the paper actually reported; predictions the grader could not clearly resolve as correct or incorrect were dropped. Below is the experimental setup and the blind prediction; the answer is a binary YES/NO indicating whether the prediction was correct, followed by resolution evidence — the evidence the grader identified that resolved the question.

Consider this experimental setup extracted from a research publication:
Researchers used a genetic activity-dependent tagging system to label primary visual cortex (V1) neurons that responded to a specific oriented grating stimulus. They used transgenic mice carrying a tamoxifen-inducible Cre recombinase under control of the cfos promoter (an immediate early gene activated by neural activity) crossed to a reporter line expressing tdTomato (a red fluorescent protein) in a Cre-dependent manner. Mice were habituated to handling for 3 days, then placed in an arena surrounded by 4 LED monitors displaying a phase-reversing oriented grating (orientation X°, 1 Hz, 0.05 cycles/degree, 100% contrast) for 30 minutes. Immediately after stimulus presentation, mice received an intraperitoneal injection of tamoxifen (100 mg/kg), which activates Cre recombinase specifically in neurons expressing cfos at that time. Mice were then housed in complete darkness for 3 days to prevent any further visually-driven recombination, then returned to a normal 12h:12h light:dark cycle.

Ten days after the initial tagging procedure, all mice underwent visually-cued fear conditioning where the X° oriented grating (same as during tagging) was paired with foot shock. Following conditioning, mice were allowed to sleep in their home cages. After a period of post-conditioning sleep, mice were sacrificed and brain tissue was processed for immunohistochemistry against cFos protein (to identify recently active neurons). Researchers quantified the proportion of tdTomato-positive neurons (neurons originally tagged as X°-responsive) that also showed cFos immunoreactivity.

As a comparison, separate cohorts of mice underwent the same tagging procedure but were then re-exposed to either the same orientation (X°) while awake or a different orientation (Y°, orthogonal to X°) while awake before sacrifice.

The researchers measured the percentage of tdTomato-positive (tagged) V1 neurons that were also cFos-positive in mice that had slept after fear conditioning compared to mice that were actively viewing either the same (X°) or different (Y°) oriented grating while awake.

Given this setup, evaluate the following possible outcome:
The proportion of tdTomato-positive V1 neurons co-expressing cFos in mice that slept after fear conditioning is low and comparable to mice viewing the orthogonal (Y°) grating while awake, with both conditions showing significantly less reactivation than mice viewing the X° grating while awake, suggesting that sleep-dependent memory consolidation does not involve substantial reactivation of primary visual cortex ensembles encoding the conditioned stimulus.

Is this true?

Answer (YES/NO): NO